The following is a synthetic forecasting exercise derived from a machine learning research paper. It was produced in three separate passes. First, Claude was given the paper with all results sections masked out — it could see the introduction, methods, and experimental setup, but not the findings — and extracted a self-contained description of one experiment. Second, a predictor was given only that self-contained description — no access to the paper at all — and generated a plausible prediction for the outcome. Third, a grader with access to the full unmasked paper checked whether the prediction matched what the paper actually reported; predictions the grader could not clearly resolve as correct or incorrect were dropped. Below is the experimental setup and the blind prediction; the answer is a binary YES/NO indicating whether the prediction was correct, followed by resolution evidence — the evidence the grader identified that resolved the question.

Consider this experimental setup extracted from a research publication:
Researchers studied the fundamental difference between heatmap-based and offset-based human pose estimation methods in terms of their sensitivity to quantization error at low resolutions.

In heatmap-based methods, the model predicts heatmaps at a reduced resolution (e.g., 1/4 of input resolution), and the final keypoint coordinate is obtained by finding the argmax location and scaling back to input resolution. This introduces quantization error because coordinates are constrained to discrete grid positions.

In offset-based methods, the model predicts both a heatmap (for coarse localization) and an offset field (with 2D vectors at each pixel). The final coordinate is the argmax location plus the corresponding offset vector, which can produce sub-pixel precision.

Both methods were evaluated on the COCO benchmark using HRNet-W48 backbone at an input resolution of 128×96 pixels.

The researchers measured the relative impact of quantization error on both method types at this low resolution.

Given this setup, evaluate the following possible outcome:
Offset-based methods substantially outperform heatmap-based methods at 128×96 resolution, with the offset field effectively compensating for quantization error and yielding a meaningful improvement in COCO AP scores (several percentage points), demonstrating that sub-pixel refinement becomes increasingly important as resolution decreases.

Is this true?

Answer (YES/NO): YES